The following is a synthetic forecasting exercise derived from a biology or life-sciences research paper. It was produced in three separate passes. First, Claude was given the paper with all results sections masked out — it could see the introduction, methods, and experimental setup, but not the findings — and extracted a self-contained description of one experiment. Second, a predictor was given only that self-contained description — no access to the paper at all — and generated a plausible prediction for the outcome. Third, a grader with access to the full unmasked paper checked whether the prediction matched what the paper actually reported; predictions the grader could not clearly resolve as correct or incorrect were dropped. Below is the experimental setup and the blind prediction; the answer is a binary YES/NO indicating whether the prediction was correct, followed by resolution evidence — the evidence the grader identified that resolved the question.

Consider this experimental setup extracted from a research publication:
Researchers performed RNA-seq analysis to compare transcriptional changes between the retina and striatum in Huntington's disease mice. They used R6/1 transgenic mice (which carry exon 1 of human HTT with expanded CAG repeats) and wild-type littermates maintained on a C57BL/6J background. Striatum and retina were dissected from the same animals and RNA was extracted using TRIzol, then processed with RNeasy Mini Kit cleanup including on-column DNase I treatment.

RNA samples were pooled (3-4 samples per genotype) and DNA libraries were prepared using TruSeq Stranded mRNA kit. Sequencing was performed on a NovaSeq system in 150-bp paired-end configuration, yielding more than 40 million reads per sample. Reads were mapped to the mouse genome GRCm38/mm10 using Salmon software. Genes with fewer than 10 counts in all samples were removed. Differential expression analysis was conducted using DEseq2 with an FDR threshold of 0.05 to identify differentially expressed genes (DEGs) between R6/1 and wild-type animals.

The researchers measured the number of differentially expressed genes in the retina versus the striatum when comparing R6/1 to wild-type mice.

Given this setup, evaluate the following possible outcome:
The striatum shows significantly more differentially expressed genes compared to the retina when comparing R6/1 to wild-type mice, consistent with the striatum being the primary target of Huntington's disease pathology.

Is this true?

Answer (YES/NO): NO